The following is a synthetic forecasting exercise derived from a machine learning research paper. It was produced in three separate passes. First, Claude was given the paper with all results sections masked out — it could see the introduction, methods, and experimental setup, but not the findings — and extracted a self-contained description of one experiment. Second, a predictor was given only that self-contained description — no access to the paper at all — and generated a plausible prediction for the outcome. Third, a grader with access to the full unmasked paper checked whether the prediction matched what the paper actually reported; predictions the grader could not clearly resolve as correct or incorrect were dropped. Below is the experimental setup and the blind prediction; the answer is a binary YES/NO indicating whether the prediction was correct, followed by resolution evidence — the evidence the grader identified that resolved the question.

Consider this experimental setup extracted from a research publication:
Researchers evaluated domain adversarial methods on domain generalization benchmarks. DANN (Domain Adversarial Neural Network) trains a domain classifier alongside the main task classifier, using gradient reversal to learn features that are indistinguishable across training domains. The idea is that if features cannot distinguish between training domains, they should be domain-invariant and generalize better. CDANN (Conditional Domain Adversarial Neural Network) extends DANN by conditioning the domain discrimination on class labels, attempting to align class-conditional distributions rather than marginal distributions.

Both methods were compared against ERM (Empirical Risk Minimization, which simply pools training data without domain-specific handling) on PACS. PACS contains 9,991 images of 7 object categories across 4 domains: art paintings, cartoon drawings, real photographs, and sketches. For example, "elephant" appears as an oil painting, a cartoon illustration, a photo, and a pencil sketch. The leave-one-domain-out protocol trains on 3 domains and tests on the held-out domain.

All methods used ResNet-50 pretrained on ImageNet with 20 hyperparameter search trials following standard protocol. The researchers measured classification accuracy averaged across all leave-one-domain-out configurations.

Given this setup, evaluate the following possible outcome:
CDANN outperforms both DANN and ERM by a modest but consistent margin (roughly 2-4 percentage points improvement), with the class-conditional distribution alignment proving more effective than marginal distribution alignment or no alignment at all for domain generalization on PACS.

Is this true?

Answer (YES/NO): NO